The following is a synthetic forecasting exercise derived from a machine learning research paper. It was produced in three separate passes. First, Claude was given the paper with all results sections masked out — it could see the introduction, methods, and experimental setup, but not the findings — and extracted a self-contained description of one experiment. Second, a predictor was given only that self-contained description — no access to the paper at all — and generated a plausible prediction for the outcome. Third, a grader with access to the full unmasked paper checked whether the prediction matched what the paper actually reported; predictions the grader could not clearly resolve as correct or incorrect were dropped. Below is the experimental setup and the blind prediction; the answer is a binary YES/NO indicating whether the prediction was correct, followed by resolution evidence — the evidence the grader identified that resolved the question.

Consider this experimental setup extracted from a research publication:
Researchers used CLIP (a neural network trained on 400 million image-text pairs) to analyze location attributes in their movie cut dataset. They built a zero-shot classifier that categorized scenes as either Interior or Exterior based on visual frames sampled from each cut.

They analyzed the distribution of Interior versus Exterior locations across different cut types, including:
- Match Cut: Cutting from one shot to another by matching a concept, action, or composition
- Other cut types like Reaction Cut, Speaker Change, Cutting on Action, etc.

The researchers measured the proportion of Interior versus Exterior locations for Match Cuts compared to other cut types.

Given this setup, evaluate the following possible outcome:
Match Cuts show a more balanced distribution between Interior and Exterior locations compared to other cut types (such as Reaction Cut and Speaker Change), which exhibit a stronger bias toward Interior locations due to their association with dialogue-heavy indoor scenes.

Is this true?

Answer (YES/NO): YES